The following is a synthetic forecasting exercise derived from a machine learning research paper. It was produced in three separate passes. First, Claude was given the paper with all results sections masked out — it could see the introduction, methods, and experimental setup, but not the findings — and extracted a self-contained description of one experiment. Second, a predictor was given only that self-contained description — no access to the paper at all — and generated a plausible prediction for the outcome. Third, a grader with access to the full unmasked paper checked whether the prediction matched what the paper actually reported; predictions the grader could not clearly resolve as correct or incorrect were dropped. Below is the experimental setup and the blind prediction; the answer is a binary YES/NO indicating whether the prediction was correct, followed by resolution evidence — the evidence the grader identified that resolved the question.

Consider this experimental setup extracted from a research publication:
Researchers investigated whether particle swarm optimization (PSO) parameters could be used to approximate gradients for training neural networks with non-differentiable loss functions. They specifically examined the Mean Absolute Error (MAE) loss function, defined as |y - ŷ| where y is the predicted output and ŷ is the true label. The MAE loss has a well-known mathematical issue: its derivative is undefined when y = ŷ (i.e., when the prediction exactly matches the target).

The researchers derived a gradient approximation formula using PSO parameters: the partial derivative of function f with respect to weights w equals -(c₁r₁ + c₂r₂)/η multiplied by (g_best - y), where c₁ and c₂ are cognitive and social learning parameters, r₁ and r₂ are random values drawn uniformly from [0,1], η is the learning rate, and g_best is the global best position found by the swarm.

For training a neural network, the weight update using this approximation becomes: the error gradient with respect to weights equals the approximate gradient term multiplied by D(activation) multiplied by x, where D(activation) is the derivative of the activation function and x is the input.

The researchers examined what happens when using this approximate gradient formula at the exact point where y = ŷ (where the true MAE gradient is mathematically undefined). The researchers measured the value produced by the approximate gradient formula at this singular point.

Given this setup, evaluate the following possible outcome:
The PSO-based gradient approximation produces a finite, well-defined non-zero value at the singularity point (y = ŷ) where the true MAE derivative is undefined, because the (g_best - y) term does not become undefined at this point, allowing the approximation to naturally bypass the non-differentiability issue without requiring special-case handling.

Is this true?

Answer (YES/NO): NO